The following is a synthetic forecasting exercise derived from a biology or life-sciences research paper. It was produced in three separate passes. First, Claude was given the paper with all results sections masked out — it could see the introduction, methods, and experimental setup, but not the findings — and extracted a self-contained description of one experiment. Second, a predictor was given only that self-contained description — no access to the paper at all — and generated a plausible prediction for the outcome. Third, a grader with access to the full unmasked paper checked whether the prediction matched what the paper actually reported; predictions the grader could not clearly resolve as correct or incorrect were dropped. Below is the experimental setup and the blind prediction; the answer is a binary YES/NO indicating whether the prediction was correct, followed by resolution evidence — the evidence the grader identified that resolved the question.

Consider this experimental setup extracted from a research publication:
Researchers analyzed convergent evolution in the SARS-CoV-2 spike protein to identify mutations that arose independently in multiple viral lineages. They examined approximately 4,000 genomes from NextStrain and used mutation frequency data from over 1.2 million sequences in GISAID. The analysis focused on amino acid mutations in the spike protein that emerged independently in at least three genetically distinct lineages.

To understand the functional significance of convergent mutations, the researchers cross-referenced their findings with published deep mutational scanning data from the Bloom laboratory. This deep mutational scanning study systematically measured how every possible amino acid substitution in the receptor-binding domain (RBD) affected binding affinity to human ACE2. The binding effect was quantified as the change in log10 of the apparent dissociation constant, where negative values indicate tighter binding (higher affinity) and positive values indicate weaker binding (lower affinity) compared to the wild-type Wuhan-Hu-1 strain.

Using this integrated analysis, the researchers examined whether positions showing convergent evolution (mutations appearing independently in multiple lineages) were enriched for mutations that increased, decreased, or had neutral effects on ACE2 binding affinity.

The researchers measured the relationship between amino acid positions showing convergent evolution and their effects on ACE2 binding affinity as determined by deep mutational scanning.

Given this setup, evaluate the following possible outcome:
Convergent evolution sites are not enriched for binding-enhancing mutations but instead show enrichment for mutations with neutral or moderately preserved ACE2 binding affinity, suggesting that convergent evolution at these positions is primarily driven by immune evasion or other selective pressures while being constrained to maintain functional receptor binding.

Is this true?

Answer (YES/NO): NO